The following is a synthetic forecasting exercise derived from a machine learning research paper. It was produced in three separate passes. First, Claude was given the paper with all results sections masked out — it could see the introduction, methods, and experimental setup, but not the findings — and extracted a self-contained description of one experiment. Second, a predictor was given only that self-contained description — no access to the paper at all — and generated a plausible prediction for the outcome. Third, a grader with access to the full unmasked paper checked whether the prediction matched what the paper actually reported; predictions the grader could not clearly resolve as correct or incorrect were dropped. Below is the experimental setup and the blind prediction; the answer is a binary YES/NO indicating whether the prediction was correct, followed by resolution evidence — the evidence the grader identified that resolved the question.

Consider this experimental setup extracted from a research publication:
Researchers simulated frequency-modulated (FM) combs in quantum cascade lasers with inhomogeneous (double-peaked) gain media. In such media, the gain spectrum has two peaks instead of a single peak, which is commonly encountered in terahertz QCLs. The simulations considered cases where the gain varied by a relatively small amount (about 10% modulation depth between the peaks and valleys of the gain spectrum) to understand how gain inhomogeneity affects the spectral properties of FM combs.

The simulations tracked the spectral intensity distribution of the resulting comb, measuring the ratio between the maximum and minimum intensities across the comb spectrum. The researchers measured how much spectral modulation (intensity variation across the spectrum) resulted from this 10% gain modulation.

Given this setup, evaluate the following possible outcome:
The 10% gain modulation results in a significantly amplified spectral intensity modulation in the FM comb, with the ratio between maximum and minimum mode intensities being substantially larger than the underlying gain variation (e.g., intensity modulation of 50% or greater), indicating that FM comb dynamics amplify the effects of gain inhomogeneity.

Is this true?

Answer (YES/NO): YES